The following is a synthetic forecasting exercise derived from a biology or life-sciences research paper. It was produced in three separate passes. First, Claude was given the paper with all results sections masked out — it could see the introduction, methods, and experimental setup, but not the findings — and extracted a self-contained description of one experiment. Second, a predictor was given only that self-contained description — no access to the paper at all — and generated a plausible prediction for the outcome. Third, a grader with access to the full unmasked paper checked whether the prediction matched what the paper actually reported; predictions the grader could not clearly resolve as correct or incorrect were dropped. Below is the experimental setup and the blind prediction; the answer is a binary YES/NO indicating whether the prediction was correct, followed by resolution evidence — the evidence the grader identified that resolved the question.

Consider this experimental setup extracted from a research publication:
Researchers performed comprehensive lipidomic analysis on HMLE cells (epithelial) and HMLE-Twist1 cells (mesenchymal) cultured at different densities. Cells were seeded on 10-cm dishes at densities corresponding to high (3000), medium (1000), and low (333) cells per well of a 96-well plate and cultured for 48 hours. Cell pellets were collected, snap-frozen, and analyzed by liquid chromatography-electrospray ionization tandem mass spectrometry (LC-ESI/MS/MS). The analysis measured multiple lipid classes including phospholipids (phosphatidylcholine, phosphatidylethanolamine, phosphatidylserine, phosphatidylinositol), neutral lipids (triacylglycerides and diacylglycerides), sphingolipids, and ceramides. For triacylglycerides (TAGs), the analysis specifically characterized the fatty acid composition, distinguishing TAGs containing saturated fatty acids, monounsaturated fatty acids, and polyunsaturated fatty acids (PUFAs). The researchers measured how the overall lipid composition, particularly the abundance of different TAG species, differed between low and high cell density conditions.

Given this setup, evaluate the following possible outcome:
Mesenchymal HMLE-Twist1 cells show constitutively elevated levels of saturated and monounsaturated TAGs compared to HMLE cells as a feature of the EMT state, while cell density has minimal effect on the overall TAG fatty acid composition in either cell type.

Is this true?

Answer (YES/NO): NO